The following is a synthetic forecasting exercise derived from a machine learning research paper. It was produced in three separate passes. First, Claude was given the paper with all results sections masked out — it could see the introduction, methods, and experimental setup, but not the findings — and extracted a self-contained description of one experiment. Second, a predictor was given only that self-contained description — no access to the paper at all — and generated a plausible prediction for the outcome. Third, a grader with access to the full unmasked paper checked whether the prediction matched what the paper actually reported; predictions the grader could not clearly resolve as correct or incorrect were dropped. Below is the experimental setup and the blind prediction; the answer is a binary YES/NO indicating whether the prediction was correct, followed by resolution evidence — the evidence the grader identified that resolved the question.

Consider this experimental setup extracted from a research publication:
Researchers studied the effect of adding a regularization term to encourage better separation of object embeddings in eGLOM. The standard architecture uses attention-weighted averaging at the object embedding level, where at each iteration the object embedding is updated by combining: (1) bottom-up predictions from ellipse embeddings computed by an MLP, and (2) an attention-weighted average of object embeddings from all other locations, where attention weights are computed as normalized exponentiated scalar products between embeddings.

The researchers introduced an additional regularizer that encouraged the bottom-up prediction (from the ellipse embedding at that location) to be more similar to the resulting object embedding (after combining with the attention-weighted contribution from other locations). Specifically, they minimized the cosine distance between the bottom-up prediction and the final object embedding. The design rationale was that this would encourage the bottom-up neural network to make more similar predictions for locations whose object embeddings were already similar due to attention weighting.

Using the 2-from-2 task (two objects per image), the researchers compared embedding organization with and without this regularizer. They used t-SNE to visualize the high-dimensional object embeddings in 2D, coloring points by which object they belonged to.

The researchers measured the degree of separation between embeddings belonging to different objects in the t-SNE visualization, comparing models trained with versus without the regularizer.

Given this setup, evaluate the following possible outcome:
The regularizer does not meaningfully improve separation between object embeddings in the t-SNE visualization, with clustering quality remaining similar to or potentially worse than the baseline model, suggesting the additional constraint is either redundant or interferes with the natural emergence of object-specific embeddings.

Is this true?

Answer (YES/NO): NO